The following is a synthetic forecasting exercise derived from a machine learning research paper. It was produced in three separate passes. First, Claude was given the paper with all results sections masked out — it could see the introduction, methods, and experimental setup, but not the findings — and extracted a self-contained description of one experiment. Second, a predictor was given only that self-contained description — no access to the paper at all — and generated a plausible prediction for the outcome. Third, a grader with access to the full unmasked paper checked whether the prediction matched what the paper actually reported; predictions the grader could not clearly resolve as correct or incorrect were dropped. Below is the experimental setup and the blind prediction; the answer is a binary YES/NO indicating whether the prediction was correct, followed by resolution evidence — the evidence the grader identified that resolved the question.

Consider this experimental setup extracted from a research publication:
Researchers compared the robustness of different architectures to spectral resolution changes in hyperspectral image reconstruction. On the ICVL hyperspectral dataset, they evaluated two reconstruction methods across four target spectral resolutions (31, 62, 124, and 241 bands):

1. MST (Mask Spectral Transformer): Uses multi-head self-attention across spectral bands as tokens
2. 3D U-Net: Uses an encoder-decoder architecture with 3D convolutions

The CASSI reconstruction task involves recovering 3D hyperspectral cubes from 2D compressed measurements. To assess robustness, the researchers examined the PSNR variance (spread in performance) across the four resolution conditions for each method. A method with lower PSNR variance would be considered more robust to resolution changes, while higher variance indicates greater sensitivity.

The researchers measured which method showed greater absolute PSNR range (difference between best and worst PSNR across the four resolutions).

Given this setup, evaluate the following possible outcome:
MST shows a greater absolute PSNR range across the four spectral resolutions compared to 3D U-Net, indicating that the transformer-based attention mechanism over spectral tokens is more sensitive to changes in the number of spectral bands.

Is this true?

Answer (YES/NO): YES